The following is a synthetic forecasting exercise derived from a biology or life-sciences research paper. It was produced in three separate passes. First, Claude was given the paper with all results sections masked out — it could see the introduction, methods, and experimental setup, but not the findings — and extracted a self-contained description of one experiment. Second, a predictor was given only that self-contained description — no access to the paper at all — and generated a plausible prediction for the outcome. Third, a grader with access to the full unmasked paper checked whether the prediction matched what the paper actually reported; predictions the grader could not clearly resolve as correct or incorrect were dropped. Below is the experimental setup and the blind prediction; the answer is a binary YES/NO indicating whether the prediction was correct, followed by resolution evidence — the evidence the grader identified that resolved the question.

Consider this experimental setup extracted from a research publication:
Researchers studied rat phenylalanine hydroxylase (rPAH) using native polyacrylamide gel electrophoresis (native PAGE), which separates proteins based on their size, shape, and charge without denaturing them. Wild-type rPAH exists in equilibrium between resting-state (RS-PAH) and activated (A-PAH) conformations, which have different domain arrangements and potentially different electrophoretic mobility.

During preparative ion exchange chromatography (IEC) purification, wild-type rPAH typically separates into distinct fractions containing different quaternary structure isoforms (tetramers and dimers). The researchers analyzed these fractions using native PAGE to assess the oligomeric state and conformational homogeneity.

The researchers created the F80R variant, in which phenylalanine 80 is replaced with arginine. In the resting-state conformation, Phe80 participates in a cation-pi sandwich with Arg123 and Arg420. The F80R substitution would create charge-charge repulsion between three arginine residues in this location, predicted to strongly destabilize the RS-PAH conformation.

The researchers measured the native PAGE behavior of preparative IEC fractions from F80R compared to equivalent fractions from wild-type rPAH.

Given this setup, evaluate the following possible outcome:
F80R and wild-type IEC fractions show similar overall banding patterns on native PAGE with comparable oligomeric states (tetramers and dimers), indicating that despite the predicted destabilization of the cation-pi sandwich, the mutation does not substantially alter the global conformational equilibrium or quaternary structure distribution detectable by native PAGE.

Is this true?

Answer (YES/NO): NO